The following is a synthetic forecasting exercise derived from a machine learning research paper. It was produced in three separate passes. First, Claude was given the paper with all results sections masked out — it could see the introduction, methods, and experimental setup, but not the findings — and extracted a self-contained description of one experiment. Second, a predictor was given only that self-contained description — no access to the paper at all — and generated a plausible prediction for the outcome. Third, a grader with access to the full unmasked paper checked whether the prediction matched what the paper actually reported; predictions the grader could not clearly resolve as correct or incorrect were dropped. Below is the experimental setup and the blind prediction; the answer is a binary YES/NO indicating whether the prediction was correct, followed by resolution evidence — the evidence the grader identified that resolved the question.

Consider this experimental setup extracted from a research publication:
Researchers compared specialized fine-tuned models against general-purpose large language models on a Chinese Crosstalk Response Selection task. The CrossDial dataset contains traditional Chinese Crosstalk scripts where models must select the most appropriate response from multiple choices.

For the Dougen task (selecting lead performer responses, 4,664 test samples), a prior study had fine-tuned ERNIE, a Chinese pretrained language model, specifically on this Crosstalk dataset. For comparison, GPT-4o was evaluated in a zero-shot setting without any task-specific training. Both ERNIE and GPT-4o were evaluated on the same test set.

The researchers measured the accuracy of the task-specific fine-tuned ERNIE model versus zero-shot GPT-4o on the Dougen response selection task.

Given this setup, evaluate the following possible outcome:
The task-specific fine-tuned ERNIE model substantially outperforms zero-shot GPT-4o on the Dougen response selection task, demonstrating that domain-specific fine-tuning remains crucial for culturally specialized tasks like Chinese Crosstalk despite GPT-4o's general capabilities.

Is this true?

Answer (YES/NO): YES